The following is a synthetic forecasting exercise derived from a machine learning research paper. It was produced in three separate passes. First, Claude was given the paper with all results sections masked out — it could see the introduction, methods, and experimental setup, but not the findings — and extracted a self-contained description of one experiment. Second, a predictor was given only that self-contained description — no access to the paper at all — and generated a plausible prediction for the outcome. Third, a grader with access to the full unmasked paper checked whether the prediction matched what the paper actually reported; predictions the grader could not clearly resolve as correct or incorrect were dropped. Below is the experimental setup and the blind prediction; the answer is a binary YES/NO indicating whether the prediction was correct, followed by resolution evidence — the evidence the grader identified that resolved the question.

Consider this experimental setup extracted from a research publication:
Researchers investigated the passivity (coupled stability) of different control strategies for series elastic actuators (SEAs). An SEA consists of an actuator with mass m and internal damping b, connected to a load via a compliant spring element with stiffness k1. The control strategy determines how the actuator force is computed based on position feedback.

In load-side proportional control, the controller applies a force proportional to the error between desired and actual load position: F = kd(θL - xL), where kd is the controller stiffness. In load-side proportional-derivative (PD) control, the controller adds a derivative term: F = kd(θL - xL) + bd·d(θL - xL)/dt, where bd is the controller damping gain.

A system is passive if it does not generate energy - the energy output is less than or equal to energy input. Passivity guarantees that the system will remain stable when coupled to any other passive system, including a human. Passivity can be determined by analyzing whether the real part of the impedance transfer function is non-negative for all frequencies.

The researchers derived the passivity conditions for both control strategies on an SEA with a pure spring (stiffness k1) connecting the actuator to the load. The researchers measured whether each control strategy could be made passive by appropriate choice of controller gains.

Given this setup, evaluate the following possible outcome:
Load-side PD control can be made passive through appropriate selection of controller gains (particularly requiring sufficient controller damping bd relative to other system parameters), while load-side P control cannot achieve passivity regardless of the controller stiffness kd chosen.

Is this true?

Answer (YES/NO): NO